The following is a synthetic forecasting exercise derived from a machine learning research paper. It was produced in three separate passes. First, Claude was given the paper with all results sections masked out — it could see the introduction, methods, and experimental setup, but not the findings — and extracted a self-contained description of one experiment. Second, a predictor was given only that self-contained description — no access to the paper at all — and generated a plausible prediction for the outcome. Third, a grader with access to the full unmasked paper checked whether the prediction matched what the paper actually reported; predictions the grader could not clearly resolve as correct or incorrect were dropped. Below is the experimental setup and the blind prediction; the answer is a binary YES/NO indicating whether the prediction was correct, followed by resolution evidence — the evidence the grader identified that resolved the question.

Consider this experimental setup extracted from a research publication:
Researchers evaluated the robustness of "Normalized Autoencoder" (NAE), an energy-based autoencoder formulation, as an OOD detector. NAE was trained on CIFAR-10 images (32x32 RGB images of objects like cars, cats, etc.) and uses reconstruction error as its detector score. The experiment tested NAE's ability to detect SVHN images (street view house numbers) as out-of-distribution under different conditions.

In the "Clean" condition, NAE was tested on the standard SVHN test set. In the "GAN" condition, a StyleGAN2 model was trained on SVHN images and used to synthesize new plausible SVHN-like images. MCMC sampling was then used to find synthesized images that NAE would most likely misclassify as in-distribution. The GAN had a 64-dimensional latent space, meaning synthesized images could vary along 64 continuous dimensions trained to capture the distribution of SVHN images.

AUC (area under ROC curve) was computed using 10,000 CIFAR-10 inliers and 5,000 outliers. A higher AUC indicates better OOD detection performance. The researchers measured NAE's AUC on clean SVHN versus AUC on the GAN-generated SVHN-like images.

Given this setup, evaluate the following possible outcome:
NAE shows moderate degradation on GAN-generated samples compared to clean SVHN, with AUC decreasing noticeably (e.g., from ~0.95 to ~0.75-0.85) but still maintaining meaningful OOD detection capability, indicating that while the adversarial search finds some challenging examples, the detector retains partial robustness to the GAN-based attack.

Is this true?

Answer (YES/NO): NO